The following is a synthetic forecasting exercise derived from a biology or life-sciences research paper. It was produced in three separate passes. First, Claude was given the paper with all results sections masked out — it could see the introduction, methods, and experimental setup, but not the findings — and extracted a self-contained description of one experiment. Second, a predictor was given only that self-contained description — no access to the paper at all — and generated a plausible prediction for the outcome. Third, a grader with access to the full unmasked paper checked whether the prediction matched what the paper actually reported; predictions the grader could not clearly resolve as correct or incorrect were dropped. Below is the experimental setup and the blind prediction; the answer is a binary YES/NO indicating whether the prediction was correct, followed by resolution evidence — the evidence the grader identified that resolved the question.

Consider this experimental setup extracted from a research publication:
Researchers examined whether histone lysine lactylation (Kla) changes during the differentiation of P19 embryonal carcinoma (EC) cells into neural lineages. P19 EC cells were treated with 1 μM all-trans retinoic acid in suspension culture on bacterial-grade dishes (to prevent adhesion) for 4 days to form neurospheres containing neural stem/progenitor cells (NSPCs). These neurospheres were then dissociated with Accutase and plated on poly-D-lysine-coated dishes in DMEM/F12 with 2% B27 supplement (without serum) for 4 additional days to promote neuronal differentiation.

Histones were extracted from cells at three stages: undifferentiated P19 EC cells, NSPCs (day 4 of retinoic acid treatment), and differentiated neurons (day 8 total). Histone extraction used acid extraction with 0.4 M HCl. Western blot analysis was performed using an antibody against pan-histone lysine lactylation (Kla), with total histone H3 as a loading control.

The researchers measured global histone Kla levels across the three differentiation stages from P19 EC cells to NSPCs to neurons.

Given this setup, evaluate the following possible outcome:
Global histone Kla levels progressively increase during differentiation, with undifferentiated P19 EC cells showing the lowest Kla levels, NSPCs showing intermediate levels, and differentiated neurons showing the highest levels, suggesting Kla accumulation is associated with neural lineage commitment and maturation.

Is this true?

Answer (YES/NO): NO